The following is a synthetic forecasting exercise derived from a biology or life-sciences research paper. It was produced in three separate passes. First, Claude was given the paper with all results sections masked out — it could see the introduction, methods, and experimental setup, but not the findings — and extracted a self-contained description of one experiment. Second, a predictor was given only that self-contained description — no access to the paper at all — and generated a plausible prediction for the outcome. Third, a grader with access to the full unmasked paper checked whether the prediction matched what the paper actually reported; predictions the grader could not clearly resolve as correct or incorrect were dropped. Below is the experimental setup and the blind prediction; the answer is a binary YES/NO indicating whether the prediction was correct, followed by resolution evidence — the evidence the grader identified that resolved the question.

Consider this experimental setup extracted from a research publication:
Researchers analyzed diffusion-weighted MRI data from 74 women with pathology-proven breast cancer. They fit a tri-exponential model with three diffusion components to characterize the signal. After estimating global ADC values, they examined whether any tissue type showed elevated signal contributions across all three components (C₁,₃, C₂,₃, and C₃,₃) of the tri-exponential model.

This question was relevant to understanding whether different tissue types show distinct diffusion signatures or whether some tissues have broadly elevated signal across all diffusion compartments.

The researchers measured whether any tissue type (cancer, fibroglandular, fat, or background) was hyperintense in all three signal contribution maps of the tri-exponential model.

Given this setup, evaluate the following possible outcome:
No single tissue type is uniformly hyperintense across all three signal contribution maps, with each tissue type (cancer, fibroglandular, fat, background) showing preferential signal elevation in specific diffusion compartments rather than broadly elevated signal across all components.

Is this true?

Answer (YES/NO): YES